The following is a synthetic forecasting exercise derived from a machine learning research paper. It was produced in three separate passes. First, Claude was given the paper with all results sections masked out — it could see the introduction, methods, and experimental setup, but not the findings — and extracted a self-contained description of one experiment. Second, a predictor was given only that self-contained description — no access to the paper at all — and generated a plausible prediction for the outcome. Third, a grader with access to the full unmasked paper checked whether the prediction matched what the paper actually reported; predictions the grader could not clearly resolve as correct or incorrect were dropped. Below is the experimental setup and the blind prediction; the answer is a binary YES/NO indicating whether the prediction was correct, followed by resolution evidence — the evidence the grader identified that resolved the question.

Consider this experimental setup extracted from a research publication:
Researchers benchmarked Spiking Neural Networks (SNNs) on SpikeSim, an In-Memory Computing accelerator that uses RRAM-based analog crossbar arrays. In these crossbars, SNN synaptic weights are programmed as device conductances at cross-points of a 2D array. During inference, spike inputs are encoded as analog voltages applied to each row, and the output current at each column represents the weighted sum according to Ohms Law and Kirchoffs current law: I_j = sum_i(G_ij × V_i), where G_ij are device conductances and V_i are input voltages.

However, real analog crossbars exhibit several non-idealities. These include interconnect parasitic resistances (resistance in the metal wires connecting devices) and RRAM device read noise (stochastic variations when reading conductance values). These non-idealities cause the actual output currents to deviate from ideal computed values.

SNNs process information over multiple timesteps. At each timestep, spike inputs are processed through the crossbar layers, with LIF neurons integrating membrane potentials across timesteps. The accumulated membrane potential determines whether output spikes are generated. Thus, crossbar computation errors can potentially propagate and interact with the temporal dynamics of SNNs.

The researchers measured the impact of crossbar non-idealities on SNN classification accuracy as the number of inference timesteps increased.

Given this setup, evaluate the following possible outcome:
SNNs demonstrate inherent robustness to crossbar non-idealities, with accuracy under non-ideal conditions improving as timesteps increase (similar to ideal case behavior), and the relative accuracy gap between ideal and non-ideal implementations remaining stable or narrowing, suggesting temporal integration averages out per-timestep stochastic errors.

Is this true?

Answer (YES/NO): NO